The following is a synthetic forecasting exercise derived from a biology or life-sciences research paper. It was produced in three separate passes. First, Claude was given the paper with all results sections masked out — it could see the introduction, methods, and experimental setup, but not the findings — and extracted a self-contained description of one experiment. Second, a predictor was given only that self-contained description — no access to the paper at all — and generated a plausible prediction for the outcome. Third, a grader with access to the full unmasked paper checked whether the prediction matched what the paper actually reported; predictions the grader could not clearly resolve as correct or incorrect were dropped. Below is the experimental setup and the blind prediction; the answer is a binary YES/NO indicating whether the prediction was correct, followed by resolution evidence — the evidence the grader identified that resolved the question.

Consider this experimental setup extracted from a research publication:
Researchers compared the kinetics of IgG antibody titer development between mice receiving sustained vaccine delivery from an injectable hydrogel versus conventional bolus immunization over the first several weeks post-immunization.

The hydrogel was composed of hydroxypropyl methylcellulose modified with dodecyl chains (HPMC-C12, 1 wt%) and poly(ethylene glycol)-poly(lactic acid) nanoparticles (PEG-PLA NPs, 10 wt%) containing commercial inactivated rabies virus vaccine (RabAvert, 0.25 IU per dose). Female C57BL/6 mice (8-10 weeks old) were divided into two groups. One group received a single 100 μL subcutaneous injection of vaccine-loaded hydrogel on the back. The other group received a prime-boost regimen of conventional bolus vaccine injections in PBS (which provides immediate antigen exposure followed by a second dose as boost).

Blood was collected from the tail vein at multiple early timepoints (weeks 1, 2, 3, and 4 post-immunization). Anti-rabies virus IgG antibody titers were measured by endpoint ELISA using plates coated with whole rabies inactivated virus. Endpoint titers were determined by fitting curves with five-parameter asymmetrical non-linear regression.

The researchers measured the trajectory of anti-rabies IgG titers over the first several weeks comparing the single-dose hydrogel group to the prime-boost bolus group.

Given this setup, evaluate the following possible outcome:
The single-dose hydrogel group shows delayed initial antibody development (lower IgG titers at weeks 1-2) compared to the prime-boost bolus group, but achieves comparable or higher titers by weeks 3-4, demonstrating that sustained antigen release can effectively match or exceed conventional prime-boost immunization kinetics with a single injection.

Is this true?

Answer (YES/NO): NO